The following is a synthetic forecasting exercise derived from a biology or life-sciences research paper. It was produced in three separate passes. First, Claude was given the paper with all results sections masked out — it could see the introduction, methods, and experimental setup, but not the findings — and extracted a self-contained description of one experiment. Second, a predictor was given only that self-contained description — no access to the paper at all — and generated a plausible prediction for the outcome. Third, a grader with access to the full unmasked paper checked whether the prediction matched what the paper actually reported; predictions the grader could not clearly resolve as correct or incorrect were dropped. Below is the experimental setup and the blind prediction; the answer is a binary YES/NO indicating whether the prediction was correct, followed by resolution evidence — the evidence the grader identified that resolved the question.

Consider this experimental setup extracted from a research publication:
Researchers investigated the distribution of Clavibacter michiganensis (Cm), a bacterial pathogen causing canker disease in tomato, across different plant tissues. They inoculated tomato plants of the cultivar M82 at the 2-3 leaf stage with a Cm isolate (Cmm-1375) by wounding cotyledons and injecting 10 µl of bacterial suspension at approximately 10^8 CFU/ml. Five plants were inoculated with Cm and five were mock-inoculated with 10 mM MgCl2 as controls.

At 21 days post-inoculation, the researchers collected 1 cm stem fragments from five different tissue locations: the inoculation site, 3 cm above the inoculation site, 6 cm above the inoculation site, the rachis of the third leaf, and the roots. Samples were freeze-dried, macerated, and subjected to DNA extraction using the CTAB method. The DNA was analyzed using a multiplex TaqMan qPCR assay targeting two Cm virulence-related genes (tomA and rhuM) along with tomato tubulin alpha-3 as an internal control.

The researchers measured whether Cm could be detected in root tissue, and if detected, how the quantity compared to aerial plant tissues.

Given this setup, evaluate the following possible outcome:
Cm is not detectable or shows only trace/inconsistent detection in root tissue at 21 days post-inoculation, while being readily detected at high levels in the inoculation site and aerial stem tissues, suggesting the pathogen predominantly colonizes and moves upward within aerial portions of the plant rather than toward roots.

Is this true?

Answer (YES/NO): NO